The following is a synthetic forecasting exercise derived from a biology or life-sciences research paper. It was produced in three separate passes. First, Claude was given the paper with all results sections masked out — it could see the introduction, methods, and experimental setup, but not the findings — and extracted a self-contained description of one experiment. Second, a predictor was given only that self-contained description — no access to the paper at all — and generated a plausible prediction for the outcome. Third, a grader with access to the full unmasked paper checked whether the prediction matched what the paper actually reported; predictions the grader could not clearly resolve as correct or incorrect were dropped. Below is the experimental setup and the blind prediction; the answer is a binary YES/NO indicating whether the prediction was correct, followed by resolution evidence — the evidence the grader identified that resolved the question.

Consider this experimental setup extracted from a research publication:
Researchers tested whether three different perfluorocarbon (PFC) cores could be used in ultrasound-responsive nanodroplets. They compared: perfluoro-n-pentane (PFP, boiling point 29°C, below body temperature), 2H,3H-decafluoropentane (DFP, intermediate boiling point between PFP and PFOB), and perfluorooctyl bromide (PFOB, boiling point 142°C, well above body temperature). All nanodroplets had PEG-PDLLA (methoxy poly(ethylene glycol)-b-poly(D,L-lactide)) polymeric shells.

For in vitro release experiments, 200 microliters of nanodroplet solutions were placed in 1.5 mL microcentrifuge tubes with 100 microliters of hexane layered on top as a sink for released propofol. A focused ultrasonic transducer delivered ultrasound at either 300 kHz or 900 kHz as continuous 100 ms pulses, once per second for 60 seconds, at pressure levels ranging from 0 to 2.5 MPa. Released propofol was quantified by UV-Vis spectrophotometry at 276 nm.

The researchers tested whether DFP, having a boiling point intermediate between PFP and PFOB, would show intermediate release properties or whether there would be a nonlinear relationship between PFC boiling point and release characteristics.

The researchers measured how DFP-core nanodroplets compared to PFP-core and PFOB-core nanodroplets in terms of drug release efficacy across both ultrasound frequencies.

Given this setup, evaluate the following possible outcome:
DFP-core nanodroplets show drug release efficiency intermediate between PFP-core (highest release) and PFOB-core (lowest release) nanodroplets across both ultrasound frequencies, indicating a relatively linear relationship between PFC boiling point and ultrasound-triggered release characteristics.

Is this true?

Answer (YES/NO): NO